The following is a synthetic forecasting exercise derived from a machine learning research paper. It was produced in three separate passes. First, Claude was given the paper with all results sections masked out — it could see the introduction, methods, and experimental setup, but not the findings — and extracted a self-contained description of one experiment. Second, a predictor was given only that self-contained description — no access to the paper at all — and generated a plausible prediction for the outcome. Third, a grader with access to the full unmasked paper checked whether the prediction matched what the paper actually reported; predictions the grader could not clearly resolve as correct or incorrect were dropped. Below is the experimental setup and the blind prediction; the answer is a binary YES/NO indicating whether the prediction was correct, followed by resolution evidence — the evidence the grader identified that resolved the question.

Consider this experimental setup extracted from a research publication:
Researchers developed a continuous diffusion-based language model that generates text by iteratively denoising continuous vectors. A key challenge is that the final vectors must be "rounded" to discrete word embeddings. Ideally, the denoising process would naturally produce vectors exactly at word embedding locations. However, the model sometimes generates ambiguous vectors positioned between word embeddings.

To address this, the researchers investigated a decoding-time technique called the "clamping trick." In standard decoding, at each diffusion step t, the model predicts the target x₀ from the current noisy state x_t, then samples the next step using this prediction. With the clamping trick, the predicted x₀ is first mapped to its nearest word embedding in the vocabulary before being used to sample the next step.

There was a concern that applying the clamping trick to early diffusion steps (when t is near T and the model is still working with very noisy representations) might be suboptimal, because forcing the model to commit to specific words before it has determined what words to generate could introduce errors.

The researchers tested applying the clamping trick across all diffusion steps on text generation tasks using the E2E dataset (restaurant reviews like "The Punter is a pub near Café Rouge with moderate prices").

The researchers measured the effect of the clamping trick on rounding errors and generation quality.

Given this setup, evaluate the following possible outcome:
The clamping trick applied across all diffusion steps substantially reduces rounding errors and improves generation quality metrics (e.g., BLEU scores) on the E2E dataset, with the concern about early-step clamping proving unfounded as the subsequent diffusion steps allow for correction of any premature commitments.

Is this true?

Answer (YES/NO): NO